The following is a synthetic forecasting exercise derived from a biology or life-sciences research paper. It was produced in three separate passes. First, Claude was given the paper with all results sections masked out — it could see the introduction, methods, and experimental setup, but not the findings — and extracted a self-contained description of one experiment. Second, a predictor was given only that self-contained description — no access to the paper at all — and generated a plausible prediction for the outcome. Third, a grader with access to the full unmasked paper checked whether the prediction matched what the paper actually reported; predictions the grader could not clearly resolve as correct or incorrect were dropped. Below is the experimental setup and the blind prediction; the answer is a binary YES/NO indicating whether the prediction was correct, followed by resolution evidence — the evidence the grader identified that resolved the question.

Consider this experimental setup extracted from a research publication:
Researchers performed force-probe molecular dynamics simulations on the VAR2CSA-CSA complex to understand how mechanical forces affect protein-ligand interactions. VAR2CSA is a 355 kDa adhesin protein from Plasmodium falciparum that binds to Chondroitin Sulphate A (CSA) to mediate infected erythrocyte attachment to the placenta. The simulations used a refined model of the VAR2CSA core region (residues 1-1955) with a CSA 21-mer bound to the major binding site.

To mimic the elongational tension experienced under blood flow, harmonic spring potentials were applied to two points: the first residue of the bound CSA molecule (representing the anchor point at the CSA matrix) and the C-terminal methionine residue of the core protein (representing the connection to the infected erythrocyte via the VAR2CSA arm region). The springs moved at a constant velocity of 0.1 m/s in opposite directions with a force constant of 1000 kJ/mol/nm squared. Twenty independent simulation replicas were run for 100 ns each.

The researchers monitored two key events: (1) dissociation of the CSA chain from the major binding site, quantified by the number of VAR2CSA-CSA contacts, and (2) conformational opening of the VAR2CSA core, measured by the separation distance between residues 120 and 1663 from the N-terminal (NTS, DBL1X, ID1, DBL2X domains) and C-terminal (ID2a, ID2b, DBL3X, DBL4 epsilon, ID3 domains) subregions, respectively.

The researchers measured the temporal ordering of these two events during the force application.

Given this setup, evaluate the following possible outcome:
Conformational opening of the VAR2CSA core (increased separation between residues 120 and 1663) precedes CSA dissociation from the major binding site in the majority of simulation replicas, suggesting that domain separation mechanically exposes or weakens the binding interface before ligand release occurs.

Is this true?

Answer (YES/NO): YES